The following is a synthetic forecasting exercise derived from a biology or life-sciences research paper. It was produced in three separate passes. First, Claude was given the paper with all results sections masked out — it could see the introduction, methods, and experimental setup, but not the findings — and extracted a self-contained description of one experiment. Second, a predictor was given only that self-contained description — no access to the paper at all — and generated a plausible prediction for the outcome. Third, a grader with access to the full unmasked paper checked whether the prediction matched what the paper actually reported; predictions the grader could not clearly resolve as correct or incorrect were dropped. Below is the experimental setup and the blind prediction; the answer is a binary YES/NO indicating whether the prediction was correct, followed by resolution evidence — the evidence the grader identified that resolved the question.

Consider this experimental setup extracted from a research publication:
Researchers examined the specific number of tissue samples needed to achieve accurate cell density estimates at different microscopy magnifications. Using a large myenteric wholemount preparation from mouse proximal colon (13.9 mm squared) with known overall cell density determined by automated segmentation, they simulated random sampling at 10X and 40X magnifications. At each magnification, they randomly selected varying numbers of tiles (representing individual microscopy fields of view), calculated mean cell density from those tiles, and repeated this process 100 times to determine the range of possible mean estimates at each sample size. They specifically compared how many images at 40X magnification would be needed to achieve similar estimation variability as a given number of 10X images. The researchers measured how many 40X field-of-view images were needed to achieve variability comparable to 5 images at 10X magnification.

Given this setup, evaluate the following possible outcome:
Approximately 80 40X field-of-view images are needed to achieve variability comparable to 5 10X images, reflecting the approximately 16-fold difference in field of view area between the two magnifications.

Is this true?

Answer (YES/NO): NO